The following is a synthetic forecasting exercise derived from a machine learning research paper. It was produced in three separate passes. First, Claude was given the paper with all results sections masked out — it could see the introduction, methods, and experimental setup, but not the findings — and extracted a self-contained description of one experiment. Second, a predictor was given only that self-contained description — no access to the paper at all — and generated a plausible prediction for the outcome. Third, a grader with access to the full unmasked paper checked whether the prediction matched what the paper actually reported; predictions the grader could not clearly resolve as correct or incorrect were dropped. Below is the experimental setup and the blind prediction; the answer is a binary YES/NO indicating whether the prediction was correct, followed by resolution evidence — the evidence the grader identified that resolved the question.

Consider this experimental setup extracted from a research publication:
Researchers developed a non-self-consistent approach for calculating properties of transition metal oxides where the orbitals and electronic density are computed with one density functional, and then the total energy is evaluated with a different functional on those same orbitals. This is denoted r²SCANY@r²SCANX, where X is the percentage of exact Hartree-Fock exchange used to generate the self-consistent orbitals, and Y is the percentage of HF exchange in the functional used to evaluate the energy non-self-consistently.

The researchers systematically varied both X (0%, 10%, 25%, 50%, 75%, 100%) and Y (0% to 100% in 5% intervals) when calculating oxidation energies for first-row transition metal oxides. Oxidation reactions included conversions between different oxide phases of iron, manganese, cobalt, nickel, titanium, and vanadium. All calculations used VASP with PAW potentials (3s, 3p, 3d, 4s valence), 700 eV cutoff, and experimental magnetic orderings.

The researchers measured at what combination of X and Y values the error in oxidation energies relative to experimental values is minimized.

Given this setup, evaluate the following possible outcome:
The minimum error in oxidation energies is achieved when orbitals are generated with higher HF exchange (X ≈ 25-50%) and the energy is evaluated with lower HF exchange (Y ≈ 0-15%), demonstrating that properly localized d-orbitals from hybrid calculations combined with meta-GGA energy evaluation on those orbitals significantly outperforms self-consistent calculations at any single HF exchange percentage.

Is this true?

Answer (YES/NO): NO